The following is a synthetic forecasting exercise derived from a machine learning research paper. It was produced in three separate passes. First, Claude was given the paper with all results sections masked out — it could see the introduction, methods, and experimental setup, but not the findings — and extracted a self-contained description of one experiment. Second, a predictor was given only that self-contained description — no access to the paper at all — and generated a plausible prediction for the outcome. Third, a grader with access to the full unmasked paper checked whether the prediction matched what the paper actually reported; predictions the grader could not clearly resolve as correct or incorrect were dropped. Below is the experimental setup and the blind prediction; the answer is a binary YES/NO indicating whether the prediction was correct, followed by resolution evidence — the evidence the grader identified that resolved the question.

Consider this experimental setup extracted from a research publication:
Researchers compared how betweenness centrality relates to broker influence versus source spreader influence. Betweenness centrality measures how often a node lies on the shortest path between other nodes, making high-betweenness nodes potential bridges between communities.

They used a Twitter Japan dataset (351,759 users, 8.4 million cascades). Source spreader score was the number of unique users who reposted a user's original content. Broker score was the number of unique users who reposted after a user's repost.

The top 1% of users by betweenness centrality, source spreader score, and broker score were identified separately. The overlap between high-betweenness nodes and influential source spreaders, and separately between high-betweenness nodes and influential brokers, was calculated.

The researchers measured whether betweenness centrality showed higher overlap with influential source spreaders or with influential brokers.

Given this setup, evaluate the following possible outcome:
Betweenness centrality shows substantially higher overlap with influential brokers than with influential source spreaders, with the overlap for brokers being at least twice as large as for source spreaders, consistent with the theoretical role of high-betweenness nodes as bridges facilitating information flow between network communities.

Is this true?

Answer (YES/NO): NO